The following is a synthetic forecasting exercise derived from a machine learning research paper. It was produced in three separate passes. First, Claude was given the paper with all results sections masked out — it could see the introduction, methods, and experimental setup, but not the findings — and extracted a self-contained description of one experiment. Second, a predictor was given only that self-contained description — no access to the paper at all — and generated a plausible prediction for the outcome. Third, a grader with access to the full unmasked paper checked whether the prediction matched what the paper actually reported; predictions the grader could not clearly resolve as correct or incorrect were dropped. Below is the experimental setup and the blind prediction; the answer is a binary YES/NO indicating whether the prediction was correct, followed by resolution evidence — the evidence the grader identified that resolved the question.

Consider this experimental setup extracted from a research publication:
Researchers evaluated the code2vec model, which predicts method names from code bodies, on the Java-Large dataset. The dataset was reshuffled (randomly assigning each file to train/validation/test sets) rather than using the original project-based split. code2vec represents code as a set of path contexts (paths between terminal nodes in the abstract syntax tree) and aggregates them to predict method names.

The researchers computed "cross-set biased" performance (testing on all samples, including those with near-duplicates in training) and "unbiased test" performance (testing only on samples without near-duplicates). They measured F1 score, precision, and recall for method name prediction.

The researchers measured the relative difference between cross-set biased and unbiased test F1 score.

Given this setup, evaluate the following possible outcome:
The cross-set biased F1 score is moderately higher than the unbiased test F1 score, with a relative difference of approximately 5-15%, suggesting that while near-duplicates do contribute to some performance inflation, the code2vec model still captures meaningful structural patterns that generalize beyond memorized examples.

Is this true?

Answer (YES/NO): YES